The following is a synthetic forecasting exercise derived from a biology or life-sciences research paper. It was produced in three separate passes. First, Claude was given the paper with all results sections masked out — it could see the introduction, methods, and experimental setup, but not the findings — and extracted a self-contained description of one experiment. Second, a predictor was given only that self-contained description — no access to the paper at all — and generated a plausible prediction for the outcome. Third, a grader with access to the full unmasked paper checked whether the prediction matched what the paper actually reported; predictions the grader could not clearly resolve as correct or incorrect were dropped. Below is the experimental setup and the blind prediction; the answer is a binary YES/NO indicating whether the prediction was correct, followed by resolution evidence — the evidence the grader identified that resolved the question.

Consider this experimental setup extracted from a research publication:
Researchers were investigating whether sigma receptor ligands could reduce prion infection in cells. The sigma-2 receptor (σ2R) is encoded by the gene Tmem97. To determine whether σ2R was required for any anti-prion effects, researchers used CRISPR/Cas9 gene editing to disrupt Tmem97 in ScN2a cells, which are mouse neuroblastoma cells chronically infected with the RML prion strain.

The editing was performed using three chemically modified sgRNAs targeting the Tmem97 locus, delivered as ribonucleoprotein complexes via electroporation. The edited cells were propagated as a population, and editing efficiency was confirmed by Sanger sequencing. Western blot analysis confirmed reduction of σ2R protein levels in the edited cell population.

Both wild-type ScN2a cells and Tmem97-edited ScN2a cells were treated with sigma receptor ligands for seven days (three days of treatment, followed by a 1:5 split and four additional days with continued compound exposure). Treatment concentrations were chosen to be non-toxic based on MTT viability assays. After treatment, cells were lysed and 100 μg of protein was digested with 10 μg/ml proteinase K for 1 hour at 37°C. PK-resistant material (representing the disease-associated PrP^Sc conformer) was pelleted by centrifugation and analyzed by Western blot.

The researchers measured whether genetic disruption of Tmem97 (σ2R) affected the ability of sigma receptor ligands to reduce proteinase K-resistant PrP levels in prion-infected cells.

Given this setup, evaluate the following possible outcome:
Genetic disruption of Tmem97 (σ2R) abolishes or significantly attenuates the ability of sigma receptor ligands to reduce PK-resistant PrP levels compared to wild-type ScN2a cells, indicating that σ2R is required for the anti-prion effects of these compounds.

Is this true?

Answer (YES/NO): NO